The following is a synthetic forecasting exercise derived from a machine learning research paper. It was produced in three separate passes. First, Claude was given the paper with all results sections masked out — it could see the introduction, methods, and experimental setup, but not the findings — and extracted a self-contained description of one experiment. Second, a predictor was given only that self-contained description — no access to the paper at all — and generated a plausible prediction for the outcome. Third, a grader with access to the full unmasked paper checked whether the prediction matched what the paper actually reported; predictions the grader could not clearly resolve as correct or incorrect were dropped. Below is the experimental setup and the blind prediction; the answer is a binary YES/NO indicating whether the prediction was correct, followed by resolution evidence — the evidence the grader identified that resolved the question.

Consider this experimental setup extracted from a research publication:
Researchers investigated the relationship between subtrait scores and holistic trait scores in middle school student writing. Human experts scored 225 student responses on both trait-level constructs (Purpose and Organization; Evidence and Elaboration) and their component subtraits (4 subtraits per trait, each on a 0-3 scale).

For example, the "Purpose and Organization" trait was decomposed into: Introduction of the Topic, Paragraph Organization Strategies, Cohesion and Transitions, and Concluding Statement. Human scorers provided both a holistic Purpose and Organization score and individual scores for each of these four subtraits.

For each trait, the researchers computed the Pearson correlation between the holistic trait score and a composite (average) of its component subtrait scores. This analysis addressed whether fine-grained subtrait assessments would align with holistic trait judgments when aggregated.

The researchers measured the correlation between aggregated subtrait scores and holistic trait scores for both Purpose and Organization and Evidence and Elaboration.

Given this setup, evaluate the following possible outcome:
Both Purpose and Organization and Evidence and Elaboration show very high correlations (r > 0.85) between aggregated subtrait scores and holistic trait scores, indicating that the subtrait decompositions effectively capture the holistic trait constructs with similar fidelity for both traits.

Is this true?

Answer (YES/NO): NO